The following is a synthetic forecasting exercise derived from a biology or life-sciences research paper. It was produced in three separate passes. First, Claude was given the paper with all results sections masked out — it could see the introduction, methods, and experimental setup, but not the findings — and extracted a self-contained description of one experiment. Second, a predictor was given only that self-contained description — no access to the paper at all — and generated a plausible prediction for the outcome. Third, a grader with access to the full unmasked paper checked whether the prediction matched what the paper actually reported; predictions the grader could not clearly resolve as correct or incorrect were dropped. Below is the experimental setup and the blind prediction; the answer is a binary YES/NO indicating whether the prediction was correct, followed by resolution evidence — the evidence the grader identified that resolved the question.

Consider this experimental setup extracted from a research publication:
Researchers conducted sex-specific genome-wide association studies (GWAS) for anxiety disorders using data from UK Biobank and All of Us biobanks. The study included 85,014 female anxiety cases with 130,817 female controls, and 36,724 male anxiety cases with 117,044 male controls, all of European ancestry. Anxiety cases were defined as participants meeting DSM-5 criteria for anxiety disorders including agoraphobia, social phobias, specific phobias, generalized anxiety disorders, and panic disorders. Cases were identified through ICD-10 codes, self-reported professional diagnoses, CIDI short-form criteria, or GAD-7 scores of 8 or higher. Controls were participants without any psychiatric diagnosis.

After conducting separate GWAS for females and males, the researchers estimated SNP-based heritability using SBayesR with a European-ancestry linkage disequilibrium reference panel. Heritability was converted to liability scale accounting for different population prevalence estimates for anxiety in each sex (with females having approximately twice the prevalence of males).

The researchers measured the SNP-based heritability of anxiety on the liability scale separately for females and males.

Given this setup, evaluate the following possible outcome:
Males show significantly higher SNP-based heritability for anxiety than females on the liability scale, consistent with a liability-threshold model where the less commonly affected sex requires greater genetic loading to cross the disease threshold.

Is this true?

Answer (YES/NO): NO